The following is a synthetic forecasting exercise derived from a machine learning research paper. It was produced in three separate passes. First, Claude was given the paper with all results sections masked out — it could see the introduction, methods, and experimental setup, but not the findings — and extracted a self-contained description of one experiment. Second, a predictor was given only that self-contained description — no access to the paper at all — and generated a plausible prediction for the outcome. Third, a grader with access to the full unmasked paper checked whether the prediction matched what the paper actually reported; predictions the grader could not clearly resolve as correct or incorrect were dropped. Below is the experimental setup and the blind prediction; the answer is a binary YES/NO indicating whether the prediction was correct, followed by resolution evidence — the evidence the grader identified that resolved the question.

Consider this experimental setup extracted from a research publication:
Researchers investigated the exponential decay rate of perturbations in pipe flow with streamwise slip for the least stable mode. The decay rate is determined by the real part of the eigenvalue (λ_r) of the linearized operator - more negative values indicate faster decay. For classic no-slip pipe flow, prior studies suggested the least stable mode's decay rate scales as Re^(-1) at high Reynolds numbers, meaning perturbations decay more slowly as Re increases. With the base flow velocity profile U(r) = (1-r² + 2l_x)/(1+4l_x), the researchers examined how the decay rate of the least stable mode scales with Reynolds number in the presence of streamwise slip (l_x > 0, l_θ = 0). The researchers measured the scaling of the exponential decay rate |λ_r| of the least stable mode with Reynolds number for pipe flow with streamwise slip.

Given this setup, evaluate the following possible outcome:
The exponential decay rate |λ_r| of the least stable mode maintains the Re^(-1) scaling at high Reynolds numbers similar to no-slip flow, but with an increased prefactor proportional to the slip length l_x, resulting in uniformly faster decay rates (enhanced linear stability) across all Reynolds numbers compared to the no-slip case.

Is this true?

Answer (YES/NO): NO